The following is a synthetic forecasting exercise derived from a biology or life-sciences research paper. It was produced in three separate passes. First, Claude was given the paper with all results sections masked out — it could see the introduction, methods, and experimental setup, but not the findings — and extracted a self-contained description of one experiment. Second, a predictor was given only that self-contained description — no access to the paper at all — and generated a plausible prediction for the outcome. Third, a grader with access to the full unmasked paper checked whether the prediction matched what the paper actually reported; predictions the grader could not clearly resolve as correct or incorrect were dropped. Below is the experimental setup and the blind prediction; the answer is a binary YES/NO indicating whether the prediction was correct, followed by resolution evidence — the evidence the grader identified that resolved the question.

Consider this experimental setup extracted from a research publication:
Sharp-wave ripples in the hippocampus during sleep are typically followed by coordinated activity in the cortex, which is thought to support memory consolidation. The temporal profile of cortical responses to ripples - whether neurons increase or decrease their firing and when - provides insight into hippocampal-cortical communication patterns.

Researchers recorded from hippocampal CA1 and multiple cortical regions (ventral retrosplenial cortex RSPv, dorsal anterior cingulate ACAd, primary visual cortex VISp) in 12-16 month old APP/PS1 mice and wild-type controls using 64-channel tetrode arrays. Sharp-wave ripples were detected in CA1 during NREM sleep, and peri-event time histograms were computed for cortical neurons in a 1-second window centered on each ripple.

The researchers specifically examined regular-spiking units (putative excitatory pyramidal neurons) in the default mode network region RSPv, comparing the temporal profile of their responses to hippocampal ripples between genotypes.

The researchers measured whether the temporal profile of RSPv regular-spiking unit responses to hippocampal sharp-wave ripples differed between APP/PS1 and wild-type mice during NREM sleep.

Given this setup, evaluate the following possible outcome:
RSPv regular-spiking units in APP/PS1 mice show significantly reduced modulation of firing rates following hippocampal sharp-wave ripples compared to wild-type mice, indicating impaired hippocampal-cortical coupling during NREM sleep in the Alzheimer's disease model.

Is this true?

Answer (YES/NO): NO